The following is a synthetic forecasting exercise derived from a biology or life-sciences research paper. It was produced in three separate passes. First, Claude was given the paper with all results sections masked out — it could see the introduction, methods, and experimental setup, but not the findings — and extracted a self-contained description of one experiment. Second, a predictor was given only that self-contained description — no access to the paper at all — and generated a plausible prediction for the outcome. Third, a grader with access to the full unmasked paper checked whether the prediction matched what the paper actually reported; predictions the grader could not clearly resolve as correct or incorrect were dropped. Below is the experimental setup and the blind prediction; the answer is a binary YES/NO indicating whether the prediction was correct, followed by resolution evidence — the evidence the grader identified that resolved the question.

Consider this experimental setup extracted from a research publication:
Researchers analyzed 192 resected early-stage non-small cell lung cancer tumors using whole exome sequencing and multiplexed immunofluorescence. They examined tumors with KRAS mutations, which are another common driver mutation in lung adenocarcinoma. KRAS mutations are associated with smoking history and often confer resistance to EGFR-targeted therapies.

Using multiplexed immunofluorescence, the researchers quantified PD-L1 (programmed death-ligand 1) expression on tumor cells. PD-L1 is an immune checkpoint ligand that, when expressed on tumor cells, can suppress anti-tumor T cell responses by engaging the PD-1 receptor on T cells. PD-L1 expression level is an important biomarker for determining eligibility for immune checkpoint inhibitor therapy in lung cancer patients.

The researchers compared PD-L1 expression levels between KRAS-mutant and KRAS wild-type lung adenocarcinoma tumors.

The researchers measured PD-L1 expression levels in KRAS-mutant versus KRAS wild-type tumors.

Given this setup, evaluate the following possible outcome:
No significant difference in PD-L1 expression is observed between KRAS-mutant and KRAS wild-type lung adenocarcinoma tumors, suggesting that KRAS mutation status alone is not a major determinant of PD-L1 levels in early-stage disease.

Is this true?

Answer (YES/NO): NO